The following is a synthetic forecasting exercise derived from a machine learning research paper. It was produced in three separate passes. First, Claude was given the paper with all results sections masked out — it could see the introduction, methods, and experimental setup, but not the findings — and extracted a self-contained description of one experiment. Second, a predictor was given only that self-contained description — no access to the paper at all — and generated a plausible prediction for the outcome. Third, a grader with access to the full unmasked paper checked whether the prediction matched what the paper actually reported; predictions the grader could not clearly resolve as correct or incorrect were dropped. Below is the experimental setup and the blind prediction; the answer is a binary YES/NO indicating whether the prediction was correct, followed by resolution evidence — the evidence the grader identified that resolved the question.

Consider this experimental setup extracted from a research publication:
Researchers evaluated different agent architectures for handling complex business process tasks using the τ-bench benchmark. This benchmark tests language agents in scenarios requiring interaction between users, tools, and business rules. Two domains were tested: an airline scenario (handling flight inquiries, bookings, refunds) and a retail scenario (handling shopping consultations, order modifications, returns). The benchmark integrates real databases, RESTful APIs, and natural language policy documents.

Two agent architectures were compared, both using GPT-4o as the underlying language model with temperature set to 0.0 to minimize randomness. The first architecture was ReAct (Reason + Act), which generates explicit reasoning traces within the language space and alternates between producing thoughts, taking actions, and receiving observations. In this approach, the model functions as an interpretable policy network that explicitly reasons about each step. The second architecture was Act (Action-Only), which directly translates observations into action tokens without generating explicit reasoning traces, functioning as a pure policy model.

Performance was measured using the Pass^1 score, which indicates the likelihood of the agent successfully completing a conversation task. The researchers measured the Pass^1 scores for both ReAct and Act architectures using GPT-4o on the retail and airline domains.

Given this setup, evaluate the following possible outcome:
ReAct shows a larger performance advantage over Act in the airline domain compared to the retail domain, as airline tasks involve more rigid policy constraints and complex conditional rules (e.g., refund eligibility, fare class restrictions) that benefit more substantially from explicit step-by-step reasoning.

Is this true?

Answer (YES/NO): NO